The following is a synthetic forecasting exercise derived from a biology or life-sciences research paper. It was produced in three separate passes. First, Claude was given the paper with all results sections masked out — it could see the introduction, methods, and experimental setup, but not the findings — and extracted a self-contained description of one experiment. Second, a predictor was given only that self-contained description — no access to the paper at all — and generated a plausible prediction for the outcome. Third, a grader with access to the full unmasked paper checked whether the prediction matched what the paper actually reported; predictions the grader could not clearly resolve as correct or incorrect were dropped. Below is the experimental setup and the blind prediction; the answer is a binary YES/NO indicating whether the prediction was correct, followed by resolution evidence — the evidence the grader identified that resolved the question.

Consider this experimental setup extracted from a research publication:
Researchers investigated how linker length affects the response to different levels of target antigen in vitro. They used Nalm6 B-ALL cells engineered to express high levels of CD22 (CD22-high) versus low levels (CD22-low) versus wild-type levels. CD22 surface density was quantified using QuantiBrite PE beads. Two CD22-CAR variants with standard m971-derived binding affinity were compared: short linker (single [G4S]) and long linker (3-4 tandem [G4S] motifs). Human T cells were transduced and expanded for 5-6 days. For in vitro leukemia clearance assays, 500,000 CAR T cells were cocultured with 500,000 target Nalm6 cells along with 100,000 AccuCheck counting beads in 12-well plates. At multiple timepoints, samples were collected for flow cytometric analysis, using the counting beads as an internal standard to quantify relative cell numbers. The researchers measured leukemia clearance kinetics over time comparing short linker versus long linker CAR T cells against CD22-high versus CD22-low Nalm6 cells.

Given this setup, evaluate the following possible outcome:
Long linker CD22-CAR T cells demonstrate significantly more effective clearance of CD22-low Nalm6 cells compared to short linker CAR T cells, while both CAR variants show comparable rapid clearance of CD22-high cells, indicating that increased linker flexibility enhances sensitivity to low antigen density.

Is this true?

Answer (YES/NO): NO